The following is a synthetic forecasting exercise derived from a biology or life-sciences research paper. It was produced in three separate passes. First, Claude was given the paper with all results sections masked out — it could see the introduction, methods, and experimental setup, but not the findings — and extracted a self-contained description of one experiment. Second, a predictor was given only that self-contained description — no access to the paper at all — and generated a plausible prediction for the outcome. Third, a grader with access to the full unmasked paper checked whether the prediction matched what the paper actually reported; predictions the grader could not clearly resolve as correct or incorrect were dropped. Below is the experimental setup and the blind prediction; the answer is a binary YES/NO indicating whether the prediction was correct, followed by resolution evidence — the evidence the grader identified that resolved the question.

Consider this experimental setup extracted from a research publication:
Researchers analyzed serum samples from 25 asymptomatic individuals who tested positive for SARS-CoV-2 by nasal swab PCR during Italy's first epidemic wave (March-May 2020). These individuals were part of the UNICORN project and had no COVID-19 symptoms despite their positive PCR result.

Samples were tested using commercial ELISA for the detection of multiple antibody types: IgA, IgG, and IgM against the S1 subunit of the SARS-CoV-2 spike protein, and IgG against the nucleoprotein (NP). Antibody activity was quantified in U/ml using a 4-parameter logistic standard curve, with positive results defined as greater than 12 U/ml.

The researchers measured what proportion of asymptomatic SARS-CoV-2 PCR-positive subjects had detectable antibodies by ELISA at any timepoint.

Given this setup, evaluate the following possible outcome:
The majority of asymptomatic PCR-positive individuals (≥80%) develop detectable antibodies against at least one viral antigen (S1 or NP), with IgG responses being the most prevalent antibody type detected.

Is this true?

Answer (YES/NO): NO